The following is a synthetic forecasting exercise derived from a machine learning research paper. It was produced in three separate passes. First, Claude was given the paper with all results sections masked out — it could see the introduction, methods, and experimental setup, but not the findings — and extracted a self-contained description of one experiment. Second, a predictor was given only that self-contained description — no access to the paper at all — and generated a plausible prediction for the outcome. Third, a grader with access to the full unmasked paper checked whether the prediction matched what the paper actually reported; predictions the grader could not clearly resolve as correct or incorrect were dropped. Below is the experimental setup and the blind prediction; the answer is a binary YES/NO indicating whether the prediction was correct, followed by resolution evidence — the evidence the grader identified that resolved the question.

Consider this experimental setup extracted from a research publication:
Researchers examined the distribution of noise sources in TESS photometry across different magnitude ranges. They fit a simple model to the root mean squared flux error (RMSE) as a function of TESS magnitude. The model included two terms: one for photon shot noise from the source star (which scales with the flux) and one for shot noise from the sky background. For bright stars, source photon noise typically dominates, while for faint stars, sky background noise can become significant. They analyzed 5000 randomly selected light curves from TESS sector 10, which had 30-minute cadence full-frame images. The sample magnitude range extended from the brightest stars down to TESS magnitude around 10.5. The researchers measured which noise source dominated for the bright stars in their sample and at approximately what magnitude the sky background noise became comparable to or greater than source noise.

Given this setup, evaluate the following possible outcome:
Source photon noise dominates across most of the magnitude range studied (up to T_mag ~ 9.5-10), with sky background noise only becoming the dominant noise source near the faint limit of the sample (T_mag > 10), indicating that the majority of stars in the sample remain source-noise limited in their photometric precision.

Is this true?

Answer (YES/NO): NO